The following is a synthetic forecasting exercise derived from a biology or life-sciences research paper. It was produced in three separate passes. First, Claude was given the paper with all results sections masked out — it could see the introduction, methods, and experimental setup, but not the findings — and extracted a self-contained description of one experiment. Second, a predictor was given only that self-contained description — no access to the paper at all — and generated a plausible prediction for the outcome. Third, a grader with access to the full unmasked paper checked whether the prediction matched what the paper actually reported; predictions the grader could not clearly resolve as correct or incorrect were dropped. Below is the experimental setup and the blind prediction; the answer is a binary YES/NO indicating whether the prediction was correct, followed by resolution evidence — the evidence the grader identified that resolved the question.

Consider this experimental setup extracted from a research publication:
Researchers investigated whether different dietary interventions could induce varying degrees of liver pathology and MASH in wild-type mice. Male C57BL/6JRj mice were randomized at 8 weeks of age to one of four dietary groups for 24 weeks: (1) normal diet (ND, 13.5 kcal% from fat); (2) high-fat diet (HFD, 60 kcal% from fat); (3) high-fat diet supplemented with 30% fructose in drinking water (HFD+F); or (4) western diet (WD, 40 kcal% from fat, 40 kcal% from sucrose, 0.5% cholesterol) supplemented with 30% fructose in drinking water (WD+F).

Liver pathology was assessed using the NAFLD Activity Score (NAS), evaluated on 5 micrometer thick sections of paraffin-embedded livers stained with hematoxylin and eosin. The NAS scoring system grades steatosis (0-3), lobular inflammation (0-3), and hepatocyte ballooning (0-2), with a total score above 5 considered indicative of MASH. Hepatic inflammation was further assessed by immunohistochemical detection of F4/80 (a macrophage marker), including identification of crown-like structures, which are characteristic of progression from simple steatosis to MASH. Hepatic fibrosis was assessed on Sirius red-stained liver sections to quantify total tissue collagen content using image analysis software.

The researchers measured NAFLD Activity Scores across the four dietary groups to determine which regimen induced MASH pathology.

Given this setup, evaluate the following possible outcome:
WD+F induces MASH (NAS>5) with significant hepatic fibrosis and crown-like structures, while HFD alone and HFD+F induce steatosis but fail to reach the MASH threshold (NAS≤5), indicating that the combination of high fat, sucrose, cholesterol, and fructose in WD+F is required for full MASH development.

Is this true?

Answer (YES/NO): NO